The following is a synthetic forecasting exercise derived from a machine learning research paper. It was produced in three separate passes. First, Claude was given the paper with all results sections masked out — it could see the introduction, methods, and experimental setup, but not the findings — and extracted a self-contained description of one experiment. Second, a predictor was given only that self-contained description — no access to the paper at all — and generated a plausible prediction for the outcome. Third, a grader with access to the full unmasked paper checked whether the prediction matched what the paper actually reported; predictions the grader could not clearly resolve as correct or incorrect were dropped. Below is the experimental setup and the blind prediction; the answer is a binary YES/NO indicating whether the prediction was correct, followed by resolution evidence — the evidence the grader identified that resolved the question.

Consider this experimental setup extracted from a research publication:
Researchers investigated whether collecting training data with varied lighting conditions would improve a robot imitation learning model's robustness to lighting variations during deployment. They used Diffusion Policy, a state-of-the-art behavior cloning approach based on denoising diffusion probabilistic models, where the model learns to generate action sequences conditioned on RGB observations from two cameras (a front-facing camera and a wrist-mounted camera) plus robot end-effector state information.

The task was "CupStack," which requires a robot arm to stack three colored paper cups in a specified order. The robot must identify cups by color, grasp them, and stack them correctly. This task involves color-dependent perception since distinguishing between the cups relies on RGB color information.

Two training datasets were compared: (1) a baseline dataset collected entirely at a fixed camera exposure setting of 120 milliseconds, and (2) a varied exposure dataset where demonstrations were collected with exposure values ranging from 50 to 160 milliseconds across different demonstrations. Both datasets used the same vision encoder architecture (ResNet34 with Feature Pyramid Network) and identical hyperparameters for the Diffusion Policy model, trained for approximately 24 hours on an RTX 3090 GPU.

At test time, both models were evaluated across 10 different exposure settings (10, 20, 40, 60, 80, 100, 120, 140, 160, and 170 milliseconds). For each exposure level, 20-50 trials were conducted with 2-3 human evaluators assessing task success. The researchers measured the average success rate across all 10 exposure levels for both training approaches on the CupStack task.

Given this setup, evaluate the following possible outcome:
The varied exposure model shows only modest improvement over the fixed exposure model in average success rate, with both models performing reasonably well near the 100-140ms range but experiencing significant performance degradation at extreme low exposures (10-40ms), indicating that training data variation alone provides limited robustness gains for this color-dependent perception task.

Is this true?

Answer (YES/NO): NO